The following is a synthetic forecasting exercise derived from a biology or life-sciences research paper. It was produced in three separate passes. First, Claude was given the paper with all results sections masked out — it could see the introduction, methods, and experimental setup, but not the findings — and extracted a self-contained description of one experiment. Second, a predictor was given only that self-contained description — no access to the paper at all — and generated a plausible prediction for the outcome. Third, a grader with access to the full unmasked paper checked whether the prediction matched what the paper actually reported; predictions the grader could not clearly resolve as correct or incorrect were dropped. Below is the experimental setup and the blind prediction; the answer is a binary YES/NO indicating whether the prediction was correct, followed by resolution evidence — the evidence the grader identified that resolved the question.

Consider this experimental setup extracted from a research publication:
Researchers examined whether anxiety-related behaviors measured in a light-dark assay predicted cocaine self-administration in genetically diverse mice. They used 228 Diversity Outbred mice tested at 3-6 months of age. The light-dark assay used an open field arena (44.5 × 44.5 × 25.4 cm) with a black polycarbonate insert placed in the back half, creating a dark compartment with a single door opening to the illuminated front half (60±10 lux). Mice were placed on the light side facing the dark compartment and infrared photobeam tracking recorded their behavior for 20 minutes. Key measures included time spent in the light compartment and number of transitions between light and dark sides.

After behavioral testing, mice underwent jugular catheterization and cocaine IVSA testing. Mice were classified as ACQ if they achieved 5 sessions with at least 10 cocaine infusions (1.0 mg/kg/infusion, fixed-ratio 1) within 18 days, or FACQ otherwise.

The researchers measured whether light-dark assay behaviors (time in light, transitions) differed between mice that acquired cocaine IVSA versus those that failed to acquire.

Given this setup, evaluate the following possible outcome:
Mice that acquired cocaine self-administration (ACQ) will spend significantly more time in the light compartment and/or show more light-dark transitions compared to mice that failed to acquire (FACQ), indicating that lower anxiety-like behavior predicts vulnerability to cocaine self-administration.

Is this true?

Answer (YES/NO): YES